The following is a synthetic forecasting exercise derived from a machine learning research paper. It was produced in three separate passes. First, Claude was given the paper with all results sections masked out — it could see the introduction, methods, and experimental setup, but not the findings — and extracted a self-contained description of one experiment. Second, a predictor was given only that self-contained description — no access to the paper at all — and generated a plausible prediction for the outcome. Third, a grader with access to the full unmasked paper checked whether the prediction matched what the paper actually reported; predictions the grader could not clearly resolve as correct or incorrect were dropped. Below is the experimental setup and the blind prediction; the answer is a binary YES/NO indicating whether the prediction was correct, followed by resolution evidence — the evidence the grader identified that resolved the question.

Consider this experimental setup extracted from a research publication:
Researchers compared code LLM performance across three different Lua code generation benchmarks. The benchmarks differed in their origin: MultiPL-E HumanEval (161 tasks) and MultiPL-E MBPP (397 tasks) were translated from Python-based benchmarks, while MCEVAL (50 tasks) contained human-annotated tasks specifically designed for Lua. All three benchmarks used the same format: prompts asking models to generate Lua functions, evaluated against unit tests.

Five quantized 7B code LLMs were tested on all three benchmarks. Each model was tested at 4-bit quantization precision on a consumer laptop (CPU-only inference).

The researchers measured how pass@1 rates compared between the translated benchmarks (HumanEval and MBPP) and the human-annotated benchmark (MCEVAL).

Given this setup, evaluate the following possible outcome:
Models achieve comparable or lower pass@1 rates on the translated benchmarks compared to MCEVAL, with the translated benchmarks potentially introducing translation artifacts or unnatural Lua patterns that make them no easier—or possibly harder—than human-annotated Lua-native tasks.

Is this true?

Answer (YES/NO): NO